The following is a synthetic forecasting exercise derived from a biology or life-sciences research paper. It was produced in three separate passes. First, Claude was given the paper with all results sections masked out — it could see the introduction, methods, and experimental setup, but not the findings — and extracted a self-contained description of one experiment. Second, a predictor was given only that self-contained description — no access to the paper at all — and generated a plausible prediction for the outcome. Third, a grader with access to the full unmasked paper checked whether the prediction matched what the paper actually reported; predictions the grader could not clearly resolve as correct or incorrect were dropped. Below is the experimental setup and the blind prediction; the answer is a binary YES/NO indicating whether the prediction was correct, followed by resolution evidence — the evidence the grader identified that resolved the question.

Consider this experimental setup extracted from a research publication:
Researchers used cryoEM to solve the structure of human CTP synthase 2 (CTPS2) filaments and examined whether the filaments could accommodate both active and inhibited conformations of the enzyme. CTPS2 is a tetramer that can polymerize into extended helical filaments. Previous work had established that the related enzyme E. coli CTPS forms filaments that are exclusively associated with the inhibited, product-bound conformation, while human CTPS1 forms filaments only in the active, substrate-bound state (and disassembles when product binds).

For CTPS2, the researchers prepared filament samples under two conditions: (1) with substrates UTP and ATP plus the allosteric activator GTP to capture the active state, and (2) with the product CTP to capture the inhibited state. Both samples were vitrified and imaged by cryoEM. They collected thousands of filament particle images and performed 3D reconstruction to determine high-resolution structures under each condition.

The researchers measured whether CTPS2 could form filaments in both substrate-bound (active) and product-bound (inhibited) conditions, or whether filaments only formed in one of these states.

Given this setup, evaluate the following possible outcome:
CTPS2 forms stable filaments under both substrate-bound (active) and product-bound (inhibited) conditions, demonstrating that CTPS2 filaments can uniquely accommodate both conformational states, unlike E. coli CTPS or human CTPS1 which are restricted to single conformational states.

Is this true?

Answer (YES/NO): YES